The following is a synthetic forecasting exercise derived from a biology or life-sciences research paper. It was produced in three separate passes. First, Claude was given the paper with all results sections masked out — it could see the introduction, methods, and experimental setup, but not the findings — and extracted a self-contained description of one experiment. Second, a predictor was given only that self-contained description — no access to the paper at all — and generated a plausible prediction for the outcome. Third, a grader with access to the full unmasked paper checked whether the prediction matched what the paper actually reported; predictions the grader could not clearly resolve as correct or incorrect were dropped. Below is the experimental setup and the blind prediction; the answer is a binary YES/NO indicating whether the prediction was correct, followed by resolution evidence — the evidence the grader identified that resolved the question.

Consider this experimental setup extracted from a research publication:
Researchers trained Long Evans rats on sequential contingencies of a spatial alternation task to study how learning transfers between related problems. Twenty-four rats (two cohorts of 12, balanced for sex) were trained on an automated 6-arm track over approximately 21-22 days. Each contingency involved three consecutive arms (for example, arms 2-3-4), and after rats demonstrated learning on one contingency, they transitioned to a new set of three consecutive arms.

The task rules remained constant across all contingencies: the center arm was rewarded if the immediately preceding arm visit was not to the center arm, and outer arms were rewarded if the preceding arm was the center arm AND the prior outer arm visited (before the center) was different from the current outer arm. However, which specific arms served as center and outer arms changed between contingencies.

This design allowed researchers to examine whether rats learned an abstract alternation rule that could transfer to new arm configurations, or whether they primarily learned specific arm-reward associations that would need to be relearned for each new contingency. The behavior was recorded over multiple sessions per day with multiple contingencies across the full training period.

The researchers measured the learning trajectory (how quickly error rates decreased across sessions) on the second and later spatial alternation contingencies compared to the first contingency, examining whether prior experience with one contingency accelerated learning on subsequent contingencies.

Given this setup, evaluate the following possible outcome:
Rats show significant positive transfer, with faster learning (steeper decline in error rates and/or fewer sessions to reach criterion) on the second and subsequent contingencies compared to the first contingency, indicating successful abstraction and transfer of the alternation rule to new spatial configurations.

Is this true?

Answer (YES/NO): NO